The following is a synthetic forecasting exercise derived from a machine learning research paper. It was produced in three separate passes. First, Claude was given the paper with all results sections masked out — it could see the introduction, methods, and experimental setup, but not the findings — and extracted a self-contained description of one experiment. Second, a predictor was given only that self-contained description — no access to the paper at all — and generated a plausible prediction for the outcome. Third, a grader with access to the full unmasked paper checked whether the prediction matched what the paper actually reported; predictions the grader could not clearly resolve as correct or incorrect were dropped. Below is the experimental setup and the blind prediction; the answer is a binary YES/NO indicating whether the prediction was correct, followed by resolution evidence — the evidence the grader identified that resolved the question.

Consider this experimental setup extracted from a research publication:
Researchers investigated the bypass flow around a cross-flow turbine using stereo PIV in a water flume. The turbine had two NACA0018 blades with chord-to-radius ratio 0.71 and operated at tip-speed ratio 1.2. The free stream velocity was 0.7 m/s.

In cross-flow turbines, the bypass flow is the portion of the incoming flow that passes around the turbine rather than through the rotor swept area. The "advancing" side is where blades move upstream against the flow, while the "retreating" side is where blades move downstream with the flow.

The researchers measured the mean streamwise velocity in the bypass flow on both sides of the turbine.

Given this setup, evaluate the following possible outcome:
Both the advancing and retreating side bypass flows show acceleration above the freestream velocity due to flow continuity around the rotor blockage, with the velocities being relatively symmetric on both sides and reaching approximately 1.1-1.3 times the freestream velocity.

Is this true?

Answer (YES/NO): NO